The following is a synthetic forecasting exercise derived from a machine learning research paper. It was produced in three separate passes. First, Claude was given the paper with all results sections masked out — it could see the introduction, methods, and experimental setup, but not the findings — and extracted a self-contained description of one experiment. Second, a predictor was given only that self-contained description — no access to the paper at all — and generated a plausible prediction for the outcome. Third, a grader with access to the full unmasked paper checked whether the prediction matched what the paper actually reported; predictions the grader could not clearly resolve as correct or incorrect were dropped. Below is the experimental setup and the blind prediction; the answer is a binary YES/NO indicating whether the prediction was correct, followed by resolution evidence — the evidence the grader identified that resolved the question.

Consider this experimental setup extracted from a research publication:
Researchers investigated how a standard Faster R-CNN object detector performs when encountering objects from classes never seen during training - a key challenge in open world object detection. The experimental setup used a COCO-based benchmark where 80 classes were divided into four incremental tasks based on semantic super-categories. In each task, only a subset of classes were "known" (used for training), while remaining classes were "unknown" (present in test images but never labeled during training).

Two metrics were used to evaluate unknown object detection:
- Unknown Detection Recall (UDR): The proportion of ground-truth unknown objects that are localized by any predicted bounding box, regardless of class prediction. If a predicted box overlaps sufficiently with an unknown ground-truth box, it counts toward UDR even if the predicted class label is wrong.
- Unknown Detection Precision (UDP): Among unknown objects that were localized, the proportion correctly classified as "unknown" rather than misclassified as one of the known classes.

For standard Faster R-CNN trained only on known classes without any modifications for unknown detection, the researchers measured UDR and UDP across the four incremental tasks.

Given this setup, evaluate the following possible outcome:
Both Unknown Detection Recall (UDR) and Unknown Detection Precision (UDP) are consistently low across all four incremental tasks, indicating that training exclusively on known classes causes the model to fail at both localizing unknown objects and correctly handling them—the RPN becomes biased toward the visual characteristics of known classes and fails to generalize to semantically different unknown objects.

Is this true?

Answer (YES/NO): NO